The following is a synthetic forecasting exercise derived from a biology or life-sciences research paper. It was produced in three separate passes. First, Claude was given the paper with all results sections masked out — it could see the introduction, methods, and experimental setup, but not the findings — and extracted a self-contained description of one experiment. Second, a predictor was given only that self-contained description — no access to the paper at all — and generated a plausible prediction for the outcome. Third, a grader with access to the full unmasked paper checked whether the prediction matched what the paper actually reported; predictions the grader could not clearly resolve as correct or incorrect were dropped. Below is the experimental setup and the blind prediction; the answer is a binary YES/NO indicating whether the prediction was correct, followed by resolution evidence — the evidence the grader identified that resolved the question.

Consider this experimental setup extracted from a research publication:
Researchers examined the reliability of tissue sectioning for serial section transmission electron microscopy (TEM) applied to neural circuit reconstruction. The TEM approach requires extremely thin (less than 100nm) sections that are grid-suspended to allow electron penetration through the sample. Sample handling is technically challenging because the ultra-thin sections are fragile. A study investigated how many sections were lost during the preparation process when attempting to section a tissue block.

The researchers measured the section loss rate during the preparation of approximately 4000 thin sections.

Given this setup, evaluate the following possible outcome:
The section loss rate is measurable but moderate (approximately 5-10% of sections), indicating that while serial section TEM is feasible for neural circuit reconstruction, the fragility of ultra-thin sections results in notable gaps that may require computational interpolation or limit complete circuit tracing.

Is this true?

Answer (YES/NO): NO